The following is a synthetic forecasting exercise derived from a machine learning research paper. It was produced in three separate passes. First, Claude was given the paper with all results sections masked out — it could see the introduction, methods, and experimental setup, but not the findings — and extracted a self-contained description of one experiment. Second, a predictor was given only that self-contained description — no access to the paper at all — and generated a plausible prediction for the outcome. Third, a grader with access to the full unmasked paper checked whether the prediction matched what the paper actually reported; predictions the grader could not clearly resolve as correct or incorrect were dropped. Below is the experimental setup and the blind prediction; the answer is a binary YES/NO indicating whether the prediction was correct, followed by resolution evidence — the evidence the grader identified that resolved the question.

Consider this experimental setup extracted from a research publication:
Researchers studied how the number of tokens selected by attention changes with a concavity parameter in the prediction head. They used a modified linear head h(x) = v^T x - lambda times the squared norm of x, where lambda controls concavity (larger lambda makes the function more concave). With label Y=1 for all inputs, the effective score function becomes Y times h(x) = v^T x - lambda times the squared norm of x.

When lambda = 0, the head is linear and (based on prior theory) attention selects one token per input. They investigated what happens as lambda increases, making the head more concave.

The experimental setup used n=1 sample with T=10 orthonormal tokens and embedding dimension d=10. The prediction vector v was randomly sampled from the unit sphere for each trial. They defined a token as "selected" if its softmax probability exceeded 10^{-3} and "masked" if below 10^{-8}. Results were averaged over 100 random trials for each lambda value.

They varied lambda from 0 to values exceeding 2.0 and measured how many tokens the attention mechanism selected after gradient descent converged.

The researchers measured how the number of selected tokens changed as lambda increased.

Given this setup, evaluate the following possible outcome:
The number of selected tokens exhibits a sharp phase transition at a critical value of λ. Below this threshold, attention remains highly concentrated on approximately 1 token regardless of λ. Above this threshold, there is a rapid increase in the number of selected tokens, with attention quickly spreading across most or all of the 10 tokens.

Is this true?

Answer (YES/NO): NO